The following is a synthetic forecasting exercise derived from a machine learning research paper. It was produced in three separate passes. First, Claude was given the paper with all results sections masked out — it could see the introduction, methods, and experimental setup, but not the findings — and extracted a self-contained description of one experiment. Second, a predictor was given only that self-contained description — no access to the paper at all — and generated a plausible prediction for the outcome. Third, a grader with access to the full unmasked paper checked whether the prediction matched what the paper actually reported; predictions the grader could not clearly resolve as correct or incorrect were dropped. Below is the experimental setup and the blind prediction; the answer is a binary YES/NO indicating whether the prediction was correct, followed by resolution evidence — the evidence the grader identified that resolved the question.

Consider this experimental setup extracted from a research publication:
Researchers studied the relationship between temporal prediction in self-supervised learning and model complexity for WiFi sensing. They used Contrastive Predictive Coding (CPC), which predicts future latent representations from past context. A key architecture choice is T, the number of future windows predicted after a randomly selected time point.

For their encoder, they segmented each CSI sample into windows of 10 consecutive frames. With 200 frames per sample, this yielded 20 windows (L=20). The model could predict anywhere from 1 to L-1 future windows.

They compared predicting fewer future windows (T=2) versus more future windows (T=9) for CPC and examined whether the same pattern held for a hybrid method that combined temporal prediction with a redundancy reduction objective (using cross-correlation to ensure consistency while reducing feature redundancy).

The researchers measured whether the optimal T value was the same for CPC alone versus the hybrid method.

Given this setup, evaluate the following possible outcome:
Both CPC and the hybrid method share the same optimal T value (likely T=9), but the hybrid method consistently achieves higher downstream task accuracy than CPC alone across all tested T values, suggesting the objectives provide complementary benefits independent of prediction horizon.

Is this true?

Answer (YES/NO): NO